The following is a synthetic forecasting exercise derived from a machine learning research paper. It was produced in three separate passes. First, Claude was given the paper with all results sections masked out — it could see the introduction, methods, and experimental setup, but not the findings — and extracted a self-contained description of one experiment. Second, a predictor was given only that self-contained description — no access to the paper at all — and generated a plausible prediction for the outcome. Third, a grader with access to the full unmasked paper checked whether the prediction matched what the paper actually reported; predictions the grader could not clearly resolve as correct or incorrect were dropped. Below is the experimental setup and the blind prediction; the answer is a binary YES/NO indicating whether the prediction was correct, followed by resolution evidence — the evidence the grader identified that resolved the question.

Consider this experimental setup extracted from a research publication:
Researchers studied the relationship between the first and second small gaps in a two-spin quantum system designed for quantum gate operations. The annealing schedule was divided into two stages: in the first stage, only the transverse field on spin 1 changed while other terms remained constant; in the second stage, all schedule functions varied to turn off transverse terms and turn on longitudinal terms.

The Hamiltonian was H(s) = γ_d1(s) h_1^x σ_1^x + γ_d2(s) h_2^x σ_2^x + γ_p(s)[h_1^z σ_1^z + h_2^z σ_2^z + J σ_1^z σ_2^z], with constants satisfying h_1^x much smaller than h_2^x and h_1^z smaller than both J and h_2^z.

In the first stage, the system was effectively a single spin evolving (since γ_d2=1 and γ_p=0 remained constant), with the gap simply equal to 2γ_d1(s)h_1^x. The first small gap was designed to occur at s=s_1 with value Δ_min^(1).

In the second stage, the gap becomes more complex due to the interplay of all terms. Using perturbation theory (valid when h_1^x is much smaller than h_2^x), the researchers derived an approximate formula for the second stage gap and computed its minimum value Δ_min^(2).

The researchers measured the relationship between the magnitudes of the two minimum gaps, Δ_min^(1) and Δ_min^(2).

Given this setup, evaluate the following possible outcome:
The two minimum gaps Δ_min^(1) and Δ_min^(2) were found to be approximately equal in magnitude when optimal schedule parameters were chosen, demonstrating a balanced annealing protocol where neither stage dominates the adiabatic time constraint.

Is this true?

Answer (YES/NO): NO